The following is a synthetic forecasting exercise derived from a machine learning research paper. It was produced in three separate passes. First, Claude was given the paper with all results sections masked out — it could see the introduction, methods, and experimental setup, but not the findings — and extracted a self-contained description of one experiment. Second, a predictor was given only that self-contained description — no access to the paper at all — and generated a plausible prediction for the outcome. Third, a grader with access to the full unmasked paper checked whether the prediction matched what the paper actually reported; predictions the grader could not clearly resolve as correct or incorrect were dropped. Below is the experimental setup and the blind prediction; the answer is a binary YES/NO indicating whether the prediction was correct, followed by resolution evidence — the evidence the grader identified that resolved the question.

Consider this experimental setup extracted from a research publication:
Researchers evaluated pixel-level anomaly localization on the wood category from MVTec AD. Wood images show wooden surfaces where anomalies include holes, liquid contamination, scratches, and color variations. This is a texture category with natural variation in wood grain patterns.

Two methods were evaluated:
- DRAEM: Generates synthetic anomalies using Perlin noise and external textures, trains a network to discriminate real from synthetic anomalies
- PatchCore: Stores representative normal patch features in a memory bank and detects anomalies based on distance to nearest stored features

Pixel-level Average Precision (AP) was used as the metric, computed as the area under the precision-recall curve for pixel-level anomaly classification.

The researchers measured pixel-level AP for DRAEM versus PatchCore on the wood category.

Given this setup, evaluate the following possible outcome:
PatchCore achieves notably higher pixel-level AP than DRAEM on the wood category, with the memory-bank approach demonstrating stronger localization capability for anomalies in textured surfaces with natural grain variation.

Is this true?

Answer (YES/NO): NO